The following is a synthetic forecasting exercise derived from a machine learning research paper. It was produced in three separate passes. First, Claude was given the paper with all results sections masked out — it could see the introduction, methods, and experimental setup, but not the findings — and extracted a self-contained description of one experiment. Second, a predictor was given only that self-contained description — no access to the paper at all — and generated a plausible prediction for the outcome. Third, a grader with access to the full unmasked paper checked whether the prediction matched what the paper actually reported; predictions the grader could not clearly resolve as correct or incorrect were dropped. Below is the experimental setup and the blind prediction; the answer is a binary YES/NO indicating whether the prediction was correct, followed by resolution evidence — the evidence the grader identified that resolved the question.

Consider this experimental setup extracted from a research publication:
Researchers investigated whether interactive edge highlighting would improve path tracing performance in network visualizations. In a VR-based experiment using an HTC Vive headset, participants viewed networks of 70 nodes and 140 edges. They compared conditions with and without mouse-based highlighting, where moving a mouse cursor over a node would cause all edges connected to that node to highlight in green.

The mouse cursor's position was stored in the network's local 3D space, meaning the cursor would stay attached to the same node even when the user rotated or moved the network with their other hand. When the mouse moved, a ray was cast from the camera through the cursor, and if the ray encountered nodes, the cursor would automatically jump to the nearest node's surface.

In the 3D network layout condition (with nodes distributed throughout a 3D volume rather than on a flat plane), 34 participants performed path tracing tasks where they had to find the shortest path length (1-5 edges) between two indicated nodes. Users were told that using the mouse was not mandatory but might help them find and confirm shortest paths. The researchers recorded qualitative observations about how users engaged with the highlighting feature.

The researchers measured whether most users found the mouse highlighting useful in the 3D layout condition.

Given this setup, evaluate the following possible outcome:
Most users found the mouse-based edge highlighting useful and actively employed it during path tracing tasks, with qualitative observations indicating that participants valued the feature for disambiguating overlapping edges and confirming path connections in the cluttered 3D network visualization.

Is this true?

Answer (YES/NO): NO